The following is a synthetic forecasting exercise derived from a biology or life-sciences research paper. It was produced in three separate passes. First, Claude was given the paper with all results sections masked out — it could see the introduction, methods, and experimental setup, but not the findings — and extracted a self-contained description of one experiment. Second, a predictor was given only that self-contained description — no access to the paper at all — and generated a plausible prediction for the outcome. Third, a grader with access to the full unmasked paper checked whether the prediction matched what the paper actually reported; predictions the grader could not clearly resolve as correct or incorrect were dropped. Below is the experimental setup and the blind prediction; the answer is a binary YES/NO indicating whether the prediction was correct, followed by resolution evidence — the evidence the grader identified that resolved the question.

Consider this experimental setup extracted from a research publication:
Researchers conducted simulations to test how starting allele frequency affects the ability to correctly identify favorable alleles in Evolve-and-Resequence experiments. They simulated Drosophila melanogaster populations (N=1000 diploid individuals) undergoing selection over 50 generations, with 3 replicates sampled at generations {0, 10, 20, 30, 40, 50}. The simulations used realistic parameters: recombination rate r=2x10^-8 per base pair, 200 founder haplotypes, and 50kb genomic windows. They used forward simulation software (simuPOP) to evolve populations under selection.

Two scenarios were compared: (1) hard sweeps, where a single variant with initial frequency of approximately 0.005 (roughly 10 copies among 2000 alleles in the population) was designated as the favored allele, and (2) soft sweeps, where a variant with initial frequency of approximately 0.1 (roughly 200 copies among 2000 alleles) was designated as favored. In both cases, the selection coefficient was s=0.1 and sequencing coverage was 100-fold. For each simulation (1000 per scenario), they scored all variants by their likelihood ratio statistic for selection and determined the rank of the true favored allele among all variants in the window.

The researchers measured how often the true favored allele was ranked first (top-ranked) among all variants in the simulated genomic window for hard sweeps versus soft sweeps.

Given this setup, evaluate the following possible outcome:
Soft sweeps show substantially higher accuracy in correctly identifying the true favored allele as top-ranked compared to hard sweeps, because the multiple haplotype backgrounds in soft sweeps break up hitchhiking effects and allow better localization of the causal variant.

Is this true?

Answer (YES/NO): YES